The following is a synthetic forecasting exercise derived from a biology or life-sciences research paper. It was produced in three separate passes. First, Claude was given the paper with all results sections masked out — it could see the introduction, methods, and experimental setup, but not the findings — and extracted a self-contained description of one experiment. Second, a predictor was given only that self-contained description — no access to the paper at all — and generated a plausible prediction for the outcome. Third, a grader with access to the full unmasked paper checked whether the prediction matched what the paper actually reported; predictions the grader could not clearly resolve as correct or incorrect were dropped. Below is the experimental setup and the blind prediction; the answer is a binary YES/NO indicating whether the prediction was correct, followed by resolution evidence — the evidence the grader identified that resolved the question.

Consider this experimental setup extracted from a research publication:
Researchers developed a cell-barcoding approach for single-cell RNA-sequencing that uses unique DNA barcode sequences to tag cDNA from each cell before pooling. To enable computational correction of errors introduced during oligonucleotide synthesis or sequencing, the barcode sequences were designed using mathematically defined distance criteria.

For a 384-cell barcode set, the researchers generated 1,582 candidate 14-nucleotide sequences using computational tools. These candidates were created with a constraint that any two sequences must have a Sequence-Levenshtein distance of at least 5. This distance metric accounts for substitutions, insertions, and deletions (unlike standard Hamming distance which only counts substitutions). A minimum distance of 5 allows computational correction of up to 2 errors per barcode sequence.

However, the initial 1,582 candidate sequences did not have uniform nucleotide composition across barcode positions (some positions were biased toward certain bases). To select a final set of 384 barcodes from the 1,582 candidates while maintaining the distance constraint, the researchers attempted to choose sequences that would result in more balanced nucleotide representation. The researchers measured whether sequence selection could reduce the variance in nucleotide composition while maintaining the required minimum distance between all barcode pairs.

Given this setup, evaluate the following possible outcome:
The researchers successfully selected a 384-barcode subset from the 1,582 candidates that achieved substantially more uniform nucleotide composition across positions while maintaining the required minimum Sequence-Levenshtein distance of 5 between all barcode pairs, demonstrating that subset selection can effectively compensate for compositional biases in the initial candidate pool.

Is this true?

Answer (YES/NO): YES